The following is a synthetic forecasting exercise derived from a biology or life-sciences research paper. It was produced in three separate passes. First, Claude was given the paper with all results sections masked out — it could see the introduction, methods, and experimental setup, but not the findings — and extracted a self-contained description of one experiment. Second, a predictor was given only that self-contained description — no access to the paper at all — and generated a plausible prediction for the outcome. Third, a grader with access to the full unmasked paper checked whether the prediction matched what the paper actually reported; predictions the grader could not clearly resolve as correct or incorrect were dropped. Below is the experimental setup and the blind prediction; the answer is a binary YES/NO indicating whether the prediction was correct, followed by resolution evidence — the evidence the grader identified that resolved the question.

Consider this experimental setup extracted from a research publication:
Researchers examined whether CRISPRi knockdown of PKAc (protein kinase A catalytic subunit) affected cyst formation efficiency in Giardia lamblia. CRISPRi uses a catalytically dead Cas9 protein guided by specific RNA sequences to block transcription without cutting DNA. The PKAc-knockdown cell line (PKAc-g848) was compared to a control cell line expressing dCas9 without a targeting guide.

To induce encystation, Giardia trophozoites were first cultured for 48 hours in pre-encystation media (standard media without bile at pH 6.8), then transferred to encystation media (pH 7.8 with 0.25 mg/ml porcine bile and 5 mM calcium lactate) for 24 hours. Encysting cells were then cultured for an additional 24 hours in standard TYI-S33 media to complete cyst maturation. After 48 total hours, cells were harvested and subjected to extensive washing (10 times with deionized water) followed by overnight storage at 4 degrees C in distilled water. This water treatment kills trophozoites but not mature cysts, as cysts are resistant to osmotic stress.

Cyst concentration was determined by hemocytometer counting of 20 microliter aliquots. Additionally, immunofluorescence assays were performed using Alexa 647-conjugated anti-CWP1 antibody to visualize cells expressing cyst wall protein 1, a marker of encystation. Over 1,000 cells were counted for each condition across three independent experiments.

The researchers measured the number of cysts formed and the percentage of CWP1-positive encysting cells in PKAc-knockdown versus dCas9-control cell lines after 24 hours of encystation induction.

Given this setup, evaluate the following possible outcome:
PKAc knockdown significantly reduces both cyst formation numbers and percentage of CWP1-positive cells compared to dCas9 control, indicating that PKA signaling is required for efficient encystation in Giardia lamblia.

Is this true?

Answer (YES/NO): YES